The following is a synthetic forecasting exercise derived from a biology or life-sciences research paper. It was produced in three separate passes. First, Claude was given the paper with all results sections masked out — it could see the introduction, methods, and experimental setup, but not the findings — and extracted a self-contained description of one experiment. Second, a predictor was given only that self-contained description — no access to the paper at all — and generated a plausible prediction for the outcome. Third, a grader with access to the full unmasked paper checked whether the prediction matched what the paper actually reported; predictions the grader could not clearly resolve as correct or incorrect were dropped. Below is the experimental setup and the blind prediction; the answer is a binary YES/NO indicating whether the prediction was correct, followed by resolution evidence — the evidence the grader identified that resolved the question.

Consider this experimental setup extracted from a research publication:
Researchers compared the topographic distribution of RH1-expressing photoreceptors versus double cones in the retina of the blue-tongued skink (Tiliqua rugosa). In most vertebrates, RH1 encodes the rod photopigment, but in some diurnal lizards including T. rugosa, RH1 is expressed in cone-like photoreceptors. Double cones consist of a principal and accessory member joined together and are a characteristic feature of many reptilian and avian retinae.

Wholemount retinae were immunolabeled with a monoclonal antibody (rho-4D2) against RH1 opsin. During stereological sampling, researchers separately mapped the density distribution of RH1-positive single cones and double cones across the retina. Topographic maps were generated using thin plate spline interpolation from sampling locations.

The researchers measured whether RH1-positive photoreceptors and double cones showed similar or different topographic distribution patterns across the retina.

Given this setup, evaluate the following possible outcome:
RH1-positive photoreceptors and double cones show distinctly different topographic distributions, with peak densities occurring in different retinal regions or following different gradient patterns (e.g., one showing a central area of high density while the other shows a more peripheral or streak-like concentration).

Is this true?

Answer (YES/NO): NO